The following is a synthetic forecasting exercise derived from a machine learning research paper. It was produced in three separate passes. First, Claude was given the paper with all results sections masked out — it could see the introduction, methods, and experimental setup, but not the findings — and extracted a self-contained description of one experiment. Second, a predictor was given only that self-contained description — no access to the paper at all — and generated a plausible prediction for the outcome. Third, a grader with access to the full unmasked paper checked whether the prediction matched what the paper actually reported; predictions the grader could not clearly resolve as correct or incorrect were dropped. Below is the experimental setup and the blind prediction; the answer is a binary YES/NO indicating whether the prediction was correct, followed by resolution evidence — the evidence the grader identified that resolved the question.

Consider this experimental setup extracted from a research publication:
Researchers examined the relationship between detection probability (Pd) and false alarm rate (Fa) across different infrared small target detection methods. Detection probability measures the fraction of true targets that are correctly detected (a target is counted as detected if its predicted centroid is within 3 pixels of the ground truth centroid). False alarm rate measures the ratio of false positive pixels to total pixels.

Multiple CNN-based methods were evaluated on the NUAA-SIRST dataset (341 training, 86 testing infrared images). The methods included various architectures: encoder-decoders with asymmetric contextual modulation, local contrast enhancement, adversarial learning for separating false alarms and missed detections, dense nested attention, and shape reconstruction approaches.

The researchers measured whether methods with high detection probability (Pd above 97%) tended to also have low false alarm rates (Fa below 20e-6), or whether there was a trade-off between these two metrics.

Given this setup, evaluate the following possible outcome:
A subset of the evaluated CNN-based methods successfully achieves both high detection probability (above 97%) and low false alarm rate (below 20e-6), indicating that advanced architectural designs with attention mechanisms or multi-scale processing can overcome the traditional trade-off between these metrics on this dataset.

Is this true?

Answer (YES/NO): YES